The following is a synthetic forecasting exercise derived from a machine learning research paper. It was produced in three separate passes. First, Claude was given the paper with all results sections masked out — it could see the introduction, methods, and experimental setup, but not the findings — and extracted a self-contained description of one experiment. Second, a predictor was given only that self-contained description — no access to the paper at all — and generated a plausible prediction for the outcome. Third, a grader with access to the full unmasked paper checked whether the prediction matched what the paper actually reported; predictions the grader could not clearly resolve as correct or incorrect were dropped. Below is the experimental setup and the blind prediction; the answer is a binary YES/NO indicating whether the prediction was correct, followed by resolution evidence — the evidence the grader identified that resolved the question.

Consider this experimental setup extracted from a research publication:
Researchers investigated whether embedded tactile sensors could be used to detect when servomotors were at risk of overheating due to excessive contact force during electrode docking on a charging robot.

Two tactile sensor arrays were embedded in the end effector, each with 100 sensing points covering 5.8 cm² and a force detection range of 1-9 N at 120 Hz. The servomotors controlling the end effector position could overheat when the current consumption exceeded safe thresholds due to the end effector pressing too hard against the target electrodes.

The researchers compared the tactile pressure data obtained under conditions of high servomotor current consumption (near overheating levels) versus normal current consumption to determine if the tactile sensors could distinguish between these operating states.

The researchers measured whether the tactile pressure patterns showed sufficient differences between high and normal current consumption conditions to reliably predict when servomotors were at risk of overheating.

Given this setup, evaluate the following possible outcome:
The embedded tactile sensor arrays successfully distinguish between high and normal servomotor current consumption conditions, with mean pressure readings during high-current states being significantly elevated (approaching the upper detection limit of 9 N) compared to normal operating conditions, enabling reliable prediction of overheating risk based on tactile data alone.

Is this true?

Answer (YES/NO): NO